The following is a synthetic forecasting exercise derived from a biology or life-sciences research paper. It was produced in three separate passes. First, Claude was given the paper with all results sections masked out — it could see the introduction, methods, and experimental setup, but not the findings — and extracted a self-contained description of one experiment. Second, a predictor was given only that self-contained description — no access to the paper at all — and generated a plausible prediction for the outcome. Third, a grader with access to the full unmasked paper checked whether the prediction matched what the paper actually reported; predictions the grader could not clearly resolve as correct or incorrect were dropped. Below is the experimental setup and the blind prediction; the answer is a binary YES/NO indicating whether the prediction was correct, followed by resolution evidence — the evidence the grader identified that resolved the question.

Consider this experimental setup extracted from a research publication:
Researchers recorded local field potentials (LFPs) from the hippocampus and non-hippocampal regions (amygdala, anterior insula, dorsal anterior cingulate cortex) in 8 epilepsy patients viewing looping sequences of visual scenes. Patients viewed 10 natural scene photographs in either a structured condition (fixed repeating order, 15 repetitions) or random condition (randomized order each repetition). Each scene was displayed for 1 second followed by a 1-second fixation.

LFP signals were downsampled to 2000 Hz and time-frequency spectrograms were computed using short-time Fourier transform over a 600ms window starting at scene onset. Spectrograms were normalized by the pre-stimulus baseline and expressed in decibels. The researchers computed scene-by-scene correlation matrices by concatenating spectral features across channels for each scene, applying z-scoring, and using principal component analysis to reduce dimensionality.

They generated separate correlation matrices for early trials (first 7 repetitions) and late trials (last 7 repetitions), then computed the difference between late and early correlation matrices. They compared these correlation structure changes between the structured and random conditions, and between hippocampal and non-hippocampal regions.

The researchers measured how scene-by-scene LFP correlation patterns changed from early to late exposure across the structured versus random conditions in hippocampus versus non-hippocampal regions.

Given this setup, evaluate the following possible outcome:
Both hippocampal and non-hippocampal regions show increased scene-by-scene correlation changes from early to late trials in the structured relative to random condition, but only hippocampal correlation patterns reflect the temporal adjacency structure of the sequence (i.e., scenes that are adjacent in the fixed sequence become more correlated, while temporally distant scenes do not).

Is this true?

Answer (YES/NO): NO